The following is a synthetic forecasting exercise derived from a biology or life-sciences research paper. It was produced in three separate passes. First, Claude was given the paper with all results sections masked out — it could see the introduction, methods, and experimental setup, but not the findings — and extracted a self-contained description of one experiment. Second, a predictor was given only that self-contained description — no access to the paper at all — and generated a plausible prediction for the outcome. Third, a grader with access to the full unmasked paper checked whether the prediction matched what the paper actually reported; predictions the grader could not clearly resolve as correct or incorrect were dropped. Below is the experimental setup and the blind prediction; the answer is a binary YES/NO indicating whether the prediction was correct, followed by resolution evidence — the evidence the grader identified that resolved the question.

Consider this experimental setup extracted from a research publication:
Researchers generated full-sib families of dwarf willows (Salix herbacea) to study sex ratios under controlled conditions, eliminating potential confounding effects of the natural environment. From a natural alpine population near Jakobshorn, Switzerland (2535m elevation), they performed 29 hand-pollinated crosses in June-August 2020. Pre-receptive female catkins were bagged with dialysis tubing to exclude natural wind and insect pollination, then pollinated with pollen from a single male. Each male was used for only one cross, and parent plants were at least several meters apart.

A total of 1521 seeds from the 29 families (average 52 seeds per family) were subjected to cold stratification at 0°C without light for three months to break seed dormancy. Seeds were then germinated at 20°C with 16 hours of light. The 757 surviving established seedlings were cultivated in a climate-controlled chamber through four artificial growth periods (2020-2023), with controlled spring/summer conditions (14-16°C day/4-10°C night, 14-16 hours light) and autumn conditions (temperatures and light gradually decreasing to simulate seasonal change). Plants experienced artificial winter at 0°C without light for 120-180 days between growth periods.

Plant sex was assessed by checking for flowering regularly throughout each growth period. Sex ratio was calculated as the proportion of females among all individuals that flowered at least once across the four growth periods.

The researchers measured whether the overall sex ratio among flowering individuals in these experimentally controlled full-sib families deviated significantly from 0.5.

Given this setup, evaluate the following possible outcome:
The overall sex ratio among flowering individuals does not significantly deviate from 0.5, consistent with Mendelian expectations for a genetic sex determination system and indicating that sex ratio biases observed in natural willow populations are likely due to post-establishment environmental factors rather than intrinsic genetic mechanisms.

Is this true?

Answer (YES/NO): NO